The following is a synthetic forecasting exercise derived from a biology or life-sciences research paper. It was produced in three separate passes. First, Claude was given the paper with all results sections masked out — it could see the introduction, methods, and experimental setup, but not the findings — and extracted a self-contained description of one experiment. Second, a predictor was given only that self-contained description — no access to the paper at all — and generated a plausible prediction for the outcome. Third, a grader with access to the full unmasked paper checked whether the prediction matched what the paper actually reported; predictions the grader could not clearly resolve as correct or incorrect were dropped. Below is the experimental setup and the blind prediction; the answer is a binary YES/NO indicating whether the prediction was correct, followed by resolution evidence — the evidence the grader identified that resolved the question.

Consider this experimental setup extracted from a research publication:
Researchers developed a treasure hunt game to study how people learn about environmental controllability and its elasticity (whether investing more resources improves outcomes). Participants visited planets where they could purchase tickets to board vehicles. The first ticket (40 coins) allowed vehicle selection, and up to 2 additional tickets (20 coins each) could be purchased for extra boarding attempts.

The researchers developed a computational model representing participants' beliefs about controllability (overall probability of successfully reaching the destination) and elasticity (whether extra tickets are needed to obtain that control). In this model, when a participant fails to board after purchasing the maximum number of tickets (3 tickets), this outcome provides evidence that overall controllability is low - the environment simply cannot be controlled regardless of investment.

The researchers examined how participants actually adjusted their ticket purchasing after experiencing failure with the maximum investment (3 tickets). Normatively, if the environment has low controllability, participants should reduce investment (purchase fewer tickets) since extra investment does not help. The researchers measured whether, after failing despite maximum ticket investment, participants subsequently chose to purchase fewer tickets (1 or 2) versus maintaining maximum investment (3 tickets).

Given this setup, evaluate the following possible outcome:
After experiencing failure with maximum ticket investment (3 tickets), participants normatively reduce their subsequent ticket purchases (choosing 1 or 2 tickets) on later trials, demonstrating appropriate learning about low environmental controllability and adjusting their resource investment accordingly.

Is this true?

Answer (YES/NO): NO